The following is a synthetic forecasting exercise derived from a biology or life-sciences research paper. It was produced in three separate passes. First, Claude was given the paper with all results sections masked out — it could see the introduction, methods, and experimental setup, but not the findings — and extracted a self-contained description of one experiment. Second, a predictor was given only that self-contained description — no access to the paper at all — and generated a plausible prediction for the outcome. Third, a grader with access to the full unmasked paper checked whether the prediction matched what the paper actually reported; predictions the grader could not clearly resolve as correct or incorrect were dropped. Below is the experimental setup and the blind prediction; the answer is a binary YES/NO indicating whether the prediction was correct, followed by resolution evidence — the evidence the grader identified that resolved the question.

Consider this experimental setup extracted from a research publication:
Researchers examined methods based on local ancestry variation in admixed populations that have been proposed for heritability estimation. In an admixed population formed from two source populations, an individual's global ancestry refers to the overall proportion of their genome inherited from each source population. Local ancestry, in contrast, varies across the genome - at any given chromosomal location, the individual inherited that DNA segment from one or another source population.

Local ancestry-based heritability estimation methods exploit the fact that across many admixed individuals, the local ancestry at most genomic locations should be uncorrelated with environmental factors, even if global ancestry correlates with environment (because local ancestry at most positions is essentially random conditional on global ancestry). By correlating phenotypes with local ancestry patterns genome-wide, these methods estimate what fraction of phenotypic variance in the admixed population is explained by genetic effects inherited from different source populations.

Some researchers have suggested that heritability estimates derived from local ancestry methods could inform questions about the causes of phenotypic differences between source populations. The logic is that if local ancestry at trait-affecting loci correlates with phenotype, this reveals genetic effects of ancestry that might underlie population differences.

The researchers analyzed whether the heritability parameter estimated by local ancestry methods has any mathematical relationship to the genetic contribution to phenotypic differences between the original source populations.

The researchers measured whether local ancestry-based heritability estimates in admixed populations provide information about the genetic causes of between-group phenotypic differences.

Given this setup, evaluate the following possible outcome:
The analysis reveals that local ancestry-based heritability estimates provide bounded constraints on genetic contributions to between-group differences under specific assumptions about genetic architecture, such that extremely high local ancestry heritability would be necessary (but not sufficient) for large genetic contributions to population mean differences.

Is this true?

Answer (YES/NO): NO